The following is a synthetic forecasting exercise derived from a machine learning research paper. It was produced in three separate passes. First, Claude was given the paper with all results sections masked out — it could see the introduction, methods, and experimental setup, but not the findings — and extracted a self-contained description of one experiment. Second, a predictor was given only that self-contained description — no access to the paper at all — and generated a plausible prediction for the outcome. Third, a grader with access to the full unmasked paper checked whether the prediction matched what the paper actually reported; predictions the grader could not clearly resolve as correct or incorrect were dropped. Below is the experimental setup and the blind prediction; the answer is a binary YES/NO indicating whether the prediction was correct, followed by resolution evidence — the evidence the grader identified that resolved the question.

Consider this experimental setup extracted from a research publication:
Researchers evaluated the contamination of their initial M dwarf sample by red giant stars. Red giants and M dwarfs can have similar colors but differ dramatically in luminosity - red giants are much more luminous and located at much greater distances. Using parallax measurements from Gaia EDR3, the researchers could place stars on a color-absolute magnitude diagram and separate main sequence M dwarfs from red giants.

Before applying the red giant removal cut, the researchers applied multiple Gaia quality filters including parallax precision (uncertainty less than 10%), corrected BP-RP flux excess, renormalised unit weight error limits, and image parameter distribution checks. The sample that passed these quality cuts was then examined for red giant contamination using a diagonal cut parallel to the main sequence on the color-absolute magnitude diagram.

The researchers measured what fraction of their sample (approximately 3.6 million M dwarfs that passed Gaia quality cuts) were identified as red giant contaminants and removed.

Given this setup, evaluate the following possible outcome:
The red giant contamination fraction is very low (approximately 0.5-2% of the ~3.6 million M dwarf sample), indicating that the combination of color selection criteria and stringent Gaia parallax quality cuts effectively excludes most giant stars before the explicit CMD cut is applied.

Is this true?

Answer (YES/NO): NO